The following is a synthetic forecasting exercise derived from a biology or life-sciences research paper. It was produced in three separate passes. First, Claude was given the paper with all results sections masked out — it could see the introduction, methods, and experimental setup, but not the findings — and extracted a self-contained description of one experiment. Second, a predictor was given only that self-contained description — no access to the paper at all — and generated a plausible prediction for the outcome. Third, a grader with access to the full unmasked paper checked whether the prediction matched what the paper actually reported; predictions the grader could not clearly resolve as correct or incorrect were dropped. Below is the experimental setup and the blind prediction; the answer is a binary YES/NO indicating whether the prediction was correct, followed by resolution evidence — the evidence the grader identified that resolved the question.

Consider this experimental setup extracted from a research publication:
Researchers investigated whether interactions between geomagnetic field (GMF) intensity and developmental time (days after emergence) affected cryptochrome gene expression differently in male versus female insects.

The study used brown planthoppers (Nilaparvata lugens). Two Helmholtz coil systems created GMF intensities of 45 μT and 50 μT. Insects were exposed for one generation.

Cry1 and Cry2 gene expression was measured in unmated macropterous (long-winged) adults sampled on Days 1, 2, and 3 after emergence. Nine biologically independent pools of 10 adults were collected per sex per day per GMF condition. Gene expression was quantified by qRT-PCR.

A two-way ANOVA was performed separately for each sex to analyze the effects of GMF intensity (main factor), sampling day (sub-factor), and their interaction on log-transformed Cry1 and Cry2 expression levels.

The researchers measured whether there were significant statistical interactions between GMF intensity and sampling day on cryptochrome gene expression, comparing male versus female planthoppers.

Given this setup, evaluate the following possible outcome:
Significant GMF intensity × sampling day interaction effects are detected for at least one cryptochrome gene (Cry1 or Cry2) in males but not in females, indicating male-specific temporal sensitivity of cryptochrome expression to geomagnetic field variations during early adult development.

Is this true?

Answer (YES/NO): YES